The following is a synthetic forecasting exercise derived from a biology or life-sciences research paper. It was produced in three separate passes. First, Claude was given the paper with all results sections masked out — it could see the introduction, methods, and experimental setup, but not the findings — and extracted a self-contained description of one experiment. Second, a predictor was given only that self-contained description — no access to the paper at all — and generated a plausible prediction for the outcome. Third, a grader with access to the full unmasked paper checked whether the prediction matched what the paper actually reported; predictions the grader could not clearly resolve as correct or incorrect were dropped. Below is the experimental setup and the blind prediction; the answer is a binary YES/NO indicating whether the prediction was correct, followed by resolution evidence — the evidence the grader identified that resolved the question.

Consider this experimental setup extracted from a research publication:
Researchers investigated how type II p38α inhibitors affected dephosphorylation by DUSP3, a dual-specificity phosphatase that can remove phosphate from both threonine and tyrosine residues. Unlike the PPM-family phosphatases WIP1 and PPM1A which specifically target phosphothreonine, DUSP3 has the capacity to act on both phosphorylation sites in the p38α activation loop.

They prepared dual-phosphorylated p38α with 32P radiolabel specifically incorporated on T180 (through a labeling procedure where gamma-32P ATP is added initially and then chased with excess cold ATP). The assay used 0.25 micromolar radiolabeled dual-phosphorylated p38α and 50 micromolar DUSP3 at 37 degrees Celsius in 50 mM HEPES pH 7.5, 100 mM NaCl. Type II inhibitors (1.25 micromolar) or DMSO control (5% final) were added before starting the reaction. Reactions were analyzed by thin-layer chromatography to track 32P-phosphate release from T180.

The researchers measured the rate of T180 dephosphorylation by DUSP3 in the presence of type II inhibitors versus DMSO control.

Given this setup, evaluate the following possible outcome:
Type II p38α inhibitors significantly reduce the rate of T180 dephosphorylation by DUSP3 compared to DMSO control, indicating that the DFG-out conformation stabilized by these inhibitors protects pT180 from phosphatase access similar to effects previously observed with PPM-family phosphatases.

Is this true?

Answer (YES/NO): NO